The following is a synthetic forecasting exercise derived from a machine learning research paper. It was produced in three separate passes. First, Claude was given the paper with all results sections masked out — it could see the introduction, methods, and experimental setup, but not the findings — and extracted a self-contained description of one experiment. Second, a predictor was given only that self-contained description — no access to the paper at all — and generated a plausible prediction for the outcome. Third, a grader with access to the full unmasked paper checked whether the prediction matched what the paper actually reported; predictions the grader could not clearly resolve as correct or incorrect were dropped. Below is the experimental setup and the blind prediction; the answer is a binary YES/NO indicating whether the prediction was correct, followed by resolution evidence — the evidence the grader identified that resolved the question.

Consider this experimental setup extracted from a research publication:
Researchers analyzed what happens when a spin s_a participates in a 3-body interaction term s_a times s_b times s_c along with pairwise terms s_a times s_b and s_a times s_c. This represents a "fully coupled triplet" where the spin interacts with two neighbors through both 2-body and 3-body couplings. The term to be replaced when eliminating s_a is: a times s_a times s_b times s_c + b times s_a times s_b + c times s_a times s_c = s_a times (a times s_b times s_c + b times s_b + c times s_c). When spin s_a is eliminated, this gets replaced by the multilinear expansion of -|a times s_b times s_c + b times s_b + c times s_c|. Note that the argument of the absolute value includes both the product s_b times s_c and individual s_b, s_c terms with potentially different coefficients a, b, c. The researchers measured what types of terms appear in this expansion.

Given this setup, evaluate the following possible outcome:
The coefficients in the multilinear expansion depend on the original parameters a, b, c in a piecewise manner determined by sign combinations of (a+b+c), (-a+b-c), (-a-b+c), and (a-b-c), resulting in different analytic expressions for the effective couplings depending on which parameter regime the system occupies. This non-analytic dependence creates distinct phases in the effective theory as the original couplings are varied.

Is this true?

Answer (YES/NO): NO